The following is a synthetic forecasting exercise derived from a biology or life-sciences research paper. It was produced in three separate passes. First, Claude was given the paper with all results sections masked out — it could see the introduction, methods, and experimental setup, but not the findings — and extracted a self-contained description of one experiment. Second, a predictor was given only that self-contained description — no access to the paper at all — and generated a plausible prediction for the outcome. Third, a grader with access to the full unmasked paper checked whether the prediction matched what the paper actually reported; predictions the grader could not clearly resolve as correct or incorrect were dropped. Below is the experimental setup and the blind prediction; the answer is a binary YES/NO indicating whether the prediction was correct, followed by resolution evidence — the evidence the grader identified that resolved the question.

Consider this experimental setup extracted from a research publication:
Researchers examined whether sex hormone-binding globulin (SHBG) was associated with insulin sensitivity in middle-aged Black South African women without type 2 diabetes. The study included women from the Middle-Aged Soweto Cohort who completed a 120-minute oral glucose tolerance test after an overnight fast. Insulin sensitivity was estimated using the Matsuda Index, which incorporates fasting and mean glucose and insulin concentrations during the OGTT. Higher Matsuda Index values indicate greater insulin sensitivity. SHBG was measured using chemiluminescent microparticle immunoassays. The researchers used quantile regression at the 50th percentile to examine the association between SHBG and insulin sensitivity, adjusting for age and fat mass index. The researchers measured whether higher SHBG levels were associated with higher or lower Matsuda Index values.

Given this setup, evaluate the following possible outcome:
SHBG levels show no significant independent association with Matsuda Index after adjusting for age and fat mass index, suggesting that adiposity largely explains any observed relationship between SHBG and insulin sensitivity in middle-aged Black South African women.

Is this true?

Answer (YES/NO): NO